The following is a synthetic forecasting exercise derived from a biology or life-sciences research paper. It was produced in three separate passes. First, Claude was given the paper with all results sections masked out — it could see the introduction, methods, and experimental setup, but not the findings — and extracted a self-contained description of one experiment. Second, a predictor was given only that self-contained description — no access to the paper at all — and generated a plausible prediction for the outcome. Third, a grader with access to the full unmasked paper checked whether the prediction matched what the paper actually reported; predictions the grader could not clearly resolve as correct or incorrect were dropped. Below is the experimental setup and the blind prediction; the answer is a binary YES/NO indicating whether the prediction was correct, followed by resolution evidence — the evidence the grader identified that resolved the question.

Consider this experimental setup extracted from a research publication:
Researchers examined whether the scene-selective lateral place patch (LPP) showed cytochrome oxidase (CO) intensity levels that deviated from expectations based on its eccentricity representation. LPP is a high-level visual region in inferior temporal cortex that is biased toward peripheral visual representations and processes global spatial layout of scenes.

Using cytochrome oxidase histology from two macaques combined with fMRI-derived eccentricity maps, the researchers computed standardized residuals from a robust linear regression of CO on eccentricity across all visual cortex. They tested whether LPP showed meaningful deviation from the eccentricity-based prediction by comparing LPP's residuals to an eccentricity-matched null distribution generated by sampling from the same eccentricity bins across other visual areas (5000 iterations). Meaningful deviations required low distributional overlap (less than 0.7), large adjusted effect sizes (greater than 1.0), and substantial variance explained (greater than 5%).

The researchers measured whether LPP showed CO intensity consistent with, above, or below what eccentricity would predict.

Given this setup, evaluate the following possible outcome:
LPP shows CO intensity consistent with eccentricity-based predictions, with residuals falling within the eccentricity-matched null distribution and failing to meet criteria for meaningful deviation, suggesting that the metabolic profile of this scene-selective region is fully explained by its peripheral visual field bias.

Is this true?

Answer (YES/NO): YES